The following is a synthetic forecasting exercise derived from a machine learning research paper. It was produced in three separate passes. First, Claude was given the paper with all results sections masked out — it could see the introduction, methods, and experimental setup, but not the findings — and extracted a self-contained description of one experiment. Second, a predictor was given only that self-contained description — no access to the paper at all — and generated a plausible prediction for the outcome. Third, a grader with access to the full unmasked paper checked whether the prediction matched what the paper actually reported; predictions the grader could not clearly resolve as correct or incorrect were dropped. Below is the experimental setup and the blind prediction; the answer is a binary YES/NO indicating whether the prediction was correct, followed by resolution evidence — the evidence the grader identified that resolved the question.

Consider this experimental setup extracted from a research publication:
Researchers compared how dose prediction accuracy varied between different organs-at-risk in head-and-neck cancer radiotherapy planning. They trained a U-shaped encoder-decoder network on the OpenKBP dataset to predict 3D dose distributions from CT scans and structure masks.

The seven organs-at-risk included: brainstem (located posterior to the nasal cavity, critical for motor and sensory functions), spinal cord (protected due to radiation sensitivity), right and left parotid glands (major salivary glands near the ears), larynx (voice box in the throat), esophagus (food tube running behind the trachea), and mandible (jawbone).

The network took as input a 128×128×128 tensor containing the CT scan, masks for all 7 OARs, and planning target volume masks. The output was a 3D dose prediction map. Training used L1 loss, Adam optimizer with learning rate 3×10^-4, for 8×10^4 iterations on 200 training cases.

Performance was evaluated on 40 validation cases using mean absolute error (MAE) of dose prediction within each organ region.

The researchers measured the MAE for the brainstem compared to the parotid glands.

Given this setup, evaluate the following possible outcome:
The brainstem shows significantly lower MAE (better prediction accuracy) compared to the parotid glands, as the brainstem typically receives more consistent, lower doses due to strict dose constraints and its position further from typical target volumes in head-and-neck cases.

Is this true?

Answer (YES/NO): YES